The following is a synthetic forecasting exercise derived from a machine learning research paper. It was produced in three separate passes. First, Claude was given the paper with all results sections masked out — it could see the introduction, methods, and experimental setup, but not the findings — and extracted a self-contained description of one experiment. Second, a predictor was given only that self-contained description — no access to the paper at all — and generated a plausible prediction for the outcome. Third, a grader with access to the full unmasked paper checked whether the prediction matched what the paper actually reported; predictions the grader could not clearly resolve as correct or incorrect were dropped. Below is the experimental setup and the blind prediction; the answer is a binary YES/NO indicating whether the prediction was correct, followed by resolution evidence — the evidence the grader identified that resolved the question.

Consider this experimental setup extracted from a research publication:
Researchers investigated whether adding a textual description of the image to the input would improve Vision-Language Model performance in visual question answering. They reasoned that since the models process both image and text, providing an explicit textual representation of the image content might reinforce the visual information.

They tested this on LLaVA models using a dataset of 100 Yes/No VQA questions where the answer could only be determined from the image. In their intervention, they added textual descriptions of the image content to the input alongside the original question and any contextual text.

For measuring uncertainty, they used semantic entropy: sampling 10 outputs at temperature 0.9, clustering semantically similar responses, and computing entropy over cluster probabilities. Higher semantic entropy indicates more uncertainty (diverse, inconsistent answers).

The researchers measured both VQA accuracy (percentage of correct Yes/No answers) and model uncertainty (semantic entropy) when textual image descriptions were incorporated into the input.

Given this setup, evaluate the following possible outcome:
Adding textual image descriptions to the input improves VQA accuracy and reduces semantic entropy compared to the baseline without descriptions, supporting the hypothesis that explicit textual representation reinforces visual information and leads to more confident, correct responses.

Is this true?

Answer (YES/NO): NO